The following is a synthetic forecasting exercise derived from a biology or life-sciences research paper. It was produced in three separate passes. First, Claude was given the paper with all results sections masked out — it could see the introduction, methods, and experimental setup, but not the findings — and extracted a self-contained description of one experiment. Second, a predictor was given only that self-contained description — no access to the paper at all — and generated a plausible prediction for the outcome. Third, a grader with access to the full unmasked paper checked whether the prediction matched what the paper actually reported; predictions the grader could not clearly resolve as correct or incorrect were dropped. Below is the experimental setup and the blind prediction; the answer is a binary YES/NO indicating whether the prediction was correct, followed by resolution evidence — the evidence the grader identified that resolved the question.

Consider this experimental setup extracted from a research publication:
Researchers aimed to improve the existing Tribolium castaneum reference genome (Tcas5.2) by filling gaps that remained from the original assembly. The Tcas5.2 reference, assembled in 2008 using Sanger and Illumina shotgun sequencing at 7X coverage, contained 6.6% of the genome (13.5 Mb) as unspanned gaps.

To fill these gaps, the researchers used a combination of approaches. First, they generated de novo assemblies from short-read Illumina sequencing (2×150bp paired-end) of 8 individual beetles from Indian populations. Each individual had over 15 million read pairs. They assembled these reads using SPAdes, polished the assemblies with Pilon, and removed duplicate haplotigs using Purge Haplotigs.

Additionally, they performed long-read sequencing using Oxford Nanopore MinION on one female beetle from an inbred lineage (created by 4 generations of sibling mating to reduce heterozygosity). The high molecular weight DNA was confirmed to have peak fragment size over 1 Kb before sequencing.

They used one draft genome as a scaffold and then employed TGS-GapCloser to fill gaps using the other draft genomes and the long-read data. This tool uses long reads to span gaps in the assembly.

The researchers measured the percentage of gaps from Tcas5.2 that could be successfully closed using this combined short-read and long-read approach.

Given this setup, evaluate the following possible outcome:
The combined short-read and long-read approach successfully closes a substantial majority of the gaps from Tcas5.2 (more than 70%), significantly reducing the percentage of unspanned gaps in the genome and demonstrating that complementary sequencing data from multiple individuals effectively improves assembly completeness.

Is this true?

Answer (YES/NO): YES